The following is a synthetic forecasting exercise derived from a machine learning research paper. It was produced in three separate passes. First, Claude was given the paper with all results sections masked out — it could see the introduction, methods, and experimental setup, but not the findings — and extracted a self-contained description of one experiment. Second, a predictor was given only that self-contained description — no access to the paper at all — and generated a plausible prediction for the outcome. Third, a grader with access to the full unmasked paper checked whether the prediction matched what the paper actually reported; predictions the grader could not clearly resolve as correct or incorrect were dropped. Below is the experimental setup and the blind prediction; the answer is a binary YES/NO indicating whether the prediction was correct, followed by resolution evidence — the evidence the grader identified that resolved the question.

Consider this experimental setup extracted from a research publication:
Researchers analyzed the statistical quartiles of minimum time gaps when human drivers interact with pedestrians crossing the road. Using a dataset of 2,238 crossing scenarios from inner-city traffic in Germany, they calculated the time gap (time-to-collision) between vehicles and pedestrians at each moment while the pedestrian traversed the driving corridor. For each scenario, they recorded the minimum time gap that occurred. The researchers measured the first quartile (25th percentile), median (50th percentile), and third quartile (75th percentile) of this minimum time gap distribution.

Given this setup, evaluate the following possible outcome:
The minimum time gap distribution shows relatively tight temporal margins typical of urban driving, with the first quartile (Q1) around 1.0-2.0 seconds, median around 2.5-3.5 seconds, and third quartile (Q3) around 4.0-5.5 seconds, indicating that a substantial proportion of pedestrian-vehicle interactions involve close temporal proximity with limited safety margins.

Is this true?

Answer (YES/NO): NO